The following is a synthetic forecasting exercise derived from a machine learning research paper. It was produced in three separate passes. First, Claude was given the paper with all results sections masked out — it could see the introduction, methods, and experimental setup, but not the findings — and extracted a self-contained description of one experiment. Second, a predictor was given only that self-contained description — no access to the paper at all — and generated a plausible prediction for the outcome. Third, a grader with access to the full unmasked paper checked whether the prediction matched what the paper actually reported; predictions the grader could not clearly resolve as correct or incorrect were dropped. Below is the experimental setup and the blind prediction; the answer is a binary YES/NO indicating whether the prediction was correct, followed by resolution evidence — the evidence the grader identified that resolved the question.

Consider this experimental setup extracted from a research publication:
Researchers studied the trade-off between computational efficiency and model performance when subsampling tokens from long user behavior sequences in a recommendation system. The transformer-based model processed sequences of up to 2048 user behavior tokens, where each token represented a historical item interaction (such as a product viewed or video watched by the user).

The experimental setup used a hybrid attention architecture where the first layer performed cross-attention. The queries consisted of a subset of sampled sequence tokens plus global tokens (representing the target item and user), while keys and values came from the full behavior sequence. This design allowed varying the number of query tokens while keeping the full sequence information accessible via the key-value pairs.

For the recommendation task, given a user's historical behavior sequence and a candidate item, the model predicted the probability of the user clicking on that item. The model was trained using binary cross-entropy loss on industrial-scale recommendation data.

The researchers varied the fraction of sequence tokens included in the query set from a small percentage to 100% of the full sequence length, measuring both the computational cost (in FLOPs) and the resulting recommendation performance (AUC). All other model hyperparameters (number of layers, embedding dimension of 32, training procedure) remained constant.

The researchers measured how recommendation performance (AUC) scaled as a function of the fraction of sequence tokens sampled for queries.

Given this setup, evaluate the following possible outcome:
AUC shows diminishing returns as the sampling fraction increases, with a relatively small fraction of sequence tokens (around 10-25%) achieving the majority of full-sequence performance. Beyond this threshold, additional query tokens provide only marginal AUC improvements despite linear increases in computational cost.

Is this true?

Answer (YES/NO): NO